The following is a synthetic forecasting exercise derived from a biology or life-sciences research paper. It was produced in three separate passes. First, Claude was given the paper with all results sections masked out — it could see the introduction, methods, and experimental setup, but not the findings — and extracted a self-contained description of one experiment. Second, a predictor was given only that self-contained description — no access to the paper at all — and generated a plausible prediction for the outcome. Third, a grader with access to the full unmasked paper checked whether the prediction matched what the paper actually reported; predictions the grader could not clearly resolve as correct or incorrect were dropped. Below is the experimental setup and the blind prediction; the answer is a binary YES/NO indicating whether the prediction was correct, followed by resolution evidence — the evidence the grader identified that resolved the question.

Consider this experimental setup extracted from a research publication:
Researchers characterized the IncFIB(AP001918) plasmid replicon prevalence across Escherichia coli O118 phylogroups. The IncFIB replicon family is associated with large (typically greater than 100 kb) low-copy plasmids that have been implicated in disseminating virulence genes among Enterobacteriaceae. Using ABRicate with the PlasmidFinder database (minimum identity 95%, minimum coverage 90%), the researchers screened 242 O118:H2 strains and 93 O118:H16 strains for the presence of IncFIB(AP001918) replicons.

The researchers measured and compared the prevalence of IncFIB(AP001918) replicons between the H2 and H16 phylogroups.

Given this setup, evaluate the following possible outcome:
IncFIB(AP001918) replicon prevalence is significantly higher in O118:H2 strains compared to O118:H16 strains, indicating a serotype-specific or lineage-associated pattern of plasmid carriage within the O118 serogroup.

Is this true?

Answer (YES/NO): NO